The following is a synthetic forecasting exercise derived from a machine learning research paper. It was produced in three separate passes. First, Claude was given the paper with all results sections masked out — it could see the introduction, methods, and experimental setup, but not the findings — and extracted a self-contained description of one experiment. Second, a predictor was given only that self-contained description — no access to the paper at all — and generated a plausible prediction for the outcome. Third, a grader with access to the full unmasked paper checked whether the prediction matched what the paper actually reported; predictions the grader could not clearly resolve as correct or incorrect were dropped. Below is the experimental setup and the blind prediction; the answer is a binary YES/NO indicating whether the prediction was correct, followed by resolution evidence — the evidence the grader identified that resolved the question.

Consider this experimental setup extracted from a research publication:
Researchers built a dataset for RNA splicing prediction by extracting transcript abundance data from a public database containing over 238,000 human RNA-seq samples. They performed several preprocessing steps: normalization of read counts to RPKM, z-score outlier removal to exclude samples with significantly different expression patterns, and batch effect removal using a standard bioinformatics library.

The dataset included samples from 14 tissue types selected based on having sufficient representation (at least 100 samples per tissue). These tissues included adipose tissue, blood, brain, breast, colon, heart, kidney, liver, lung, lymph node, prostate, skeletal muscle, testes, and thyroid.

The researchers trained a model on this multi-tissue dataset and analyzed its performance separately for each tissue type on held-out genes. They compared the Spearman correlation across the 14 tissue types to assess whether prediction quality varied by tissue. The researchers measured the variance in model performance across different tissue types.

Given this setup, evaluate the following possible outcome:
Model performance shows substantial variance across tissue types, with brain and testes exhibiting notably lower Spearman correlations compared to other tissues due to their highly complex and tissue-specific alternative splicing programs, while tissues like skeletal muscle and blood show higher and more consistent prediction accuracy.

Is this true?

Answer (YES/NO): NO